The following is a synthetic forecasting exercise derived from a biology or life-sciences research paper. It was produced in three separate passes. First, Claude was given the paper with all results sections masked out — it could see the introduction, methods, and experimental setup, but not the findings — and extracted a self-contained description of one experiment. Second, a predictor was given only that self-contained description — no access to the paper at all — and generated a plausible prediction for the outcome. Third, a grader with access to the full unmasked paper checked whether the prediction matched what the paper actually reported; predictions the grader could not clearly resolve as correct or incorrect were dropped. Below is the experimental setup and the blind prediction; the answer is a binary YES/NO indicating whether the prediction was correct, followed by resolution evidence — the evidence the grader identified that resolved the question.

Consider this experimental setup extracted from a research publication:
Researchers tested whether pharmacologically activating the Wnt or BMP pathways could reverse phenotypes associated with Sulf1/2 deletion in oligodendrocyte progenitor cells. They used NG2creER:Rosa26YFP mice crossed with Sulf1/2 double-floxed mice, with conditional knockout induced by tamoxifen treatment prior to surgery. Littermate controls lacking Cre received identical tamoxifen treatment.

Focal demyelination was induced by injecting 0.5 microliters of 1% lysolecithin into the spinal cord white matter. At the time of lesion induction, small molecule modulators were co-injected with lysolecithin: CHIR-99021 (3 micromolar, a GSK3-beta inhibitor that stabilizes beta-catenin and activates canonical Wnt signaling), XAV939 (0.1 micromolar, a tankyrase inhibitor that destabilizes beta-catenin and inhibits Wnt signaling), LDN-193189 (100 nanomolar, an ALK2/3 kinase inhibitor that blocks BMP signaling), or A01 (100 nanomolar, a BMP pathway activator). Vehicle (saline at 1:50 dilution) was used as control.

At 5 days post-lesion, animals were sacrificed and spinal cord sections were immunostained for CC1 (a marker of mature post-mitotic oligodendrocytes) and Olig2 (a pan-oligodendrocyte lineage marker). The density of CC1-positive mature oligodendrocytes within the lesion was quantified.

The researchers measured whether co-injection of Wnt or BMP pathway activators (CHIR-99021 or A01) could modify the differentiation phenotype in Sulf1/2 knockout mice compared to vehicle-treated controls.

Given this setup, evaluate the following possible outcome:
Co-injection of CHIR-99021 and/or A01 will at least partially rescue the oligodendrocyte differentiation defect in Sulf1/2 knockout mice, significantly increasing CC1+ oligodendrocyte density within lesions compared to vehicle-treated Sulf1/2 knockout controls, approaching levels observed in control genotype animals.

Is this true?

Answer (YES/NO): NO